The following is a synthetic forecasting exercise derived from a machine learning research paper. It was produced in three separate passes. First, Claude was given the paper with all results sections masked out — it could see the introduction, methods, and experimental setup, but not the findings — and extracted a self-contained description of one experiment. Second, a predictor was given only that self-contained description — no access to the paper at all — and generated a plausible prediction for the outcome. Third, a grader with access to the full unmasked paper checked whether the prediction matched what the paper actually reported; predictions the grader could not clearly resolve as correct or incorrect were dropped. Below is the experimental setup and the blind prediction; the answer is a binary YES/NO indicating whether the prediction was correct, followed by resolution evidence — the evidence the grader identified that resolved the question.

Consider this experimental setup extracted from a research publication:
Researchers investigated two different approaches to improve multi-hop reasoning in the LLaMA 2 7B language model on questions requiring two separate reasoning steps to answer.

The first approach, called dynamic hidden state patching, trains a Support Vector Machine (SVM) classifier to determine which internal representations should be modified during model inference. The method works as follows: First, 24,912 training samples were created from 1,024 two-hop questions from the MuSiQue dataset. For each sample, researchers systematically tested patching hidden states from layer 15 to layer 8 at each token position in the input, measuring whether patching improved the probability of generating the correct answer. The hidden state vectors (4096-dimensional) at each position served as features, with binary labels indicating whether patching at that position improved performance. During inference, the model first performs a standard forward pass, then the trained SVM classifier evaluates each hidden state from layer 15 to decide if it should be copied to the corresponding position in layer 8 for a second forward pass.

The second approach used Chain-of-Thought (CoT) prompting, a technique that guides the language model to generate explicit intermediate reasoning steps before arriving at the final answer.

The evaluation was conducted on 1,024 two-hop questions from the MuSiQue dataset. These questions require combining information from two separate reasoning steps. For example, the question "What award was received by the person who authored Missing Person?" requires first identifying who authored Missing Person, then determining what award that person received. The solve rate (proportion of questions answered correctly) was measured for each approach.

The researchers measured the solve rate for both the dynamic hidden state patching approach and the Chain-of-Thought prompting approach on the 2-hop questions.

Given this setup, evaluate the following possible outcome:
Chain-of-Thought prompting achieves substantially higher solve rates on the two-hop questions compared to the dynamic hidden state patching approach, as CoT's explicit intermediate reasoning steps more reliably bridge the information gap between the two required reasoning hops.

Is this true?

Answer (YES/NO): YES